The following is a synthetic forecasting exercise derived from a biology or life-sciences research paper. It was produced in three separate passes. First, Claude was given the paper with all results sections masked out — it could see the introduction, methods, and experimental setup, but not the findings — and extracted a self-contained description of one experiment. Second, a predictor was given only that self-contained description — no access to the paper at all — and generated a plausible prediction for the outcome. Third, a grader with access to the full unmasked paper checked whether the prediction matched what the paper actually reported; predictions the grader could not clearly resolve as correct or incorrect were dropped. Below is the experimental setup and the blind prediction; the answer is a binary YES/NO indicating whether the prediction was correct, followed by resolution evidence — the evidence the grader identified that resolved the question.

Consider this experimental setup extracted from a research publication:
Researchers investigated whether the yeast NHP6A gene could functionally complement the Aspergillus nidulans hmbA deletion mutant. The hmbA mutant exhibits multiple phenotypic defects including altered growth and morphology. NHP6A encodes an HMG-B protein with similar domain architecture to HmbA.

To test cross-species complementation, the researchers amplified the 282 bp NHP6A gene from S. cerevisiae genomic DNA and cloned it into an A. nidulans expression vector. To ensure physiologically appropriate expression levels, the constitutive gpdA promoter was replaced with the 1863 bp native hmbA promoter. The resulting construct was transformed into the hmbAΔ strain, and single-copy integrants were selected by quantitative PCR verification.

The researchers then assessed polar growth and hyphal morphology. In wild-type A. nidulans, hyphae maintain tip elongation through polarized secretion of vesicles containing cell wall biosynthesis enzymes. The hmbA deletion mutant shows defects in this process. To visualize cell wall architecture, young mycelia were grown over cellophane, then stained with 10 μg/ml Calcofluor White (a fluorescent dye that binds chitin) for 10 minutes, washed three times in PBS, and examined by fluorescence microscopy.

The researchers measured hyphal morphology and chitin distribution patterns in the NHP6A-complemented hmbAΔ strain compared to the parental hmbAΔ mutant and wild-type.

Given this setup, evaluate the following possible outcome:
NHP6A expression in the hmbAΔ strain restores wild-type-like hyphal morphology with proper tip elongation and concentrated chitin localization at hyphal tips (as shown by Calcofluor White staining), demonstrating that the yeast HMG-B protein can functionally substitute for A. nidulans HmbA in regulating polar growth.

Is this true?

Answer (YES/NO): NO